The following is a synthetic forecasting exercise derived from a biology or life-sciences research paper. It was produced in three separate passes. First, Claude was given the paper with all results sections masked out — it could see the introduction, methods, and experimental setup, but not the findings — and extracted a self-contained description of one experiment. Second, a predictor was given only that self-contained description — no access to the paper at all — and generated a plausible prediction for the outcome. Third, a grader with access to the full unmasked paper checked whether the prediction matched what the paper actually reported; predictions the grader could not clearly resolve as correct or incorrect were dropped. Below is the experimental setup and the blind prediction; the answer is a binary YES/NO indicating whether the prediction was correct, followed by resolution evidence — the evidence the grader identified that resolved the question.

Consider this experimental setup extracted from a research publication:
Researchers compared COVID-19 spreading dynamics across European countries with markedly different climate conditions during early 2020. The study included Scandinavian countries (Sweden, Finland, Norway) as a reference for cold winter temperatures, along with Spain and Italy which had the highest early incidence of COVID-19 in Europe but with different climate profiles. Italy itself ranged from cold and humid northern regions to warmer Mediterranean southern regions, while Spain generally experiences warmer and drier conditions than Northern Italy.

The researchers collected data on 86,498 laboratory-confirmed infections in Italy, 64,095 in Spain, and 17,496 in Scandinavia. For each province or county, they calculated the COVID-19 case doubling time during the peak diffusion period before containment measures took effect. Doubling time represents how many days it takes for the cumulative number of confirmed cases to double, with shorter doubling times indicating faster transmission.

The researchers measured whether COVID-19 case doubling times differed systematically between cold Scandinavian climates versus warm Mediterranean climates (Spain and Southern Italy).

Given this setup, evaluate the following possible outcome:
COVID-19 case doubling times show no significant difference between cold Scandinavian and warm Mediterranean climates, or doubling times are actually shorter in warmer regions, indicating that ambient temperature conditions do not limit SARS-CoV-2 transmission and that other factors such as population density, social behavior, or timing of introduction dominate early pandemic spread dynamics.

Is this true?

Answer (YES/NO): NO